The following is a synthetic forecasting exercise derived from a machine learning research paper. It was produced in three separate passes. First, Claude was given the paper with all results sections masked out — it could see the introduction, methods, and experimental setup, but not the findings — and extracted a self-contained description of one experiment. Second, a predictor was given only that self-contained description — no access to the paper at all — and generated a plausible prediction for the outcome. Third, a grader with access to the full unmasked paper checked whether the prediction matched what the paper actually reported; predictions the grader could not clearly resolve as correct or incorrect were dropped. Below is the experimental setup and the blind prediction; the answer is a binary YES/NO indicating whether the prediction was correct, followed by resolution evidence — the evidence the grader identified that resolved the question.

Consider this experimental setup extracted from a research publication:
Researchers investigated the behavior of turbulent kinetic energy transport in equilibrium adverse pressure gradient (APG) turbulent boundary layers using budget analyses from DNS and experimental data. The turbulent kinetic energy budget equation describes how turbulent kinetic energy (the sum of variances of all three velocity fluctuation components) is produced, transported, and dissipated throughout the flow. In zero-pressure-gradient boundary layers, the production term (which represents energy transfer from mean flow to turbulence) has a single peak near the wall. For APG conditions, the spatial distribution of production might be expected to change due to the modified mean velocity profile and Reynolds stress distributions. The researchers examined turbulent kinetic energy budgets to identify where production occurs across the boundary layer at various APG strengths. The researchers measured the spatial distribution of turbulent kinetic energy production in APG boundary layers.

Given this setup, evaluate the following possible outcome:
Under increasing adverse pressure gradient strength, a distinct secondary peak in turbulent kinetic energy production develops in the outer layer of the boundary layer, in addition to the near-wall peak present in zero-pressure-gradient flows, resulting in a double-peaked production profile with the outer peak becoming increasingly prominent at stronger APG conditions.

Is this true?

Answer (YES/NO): YES